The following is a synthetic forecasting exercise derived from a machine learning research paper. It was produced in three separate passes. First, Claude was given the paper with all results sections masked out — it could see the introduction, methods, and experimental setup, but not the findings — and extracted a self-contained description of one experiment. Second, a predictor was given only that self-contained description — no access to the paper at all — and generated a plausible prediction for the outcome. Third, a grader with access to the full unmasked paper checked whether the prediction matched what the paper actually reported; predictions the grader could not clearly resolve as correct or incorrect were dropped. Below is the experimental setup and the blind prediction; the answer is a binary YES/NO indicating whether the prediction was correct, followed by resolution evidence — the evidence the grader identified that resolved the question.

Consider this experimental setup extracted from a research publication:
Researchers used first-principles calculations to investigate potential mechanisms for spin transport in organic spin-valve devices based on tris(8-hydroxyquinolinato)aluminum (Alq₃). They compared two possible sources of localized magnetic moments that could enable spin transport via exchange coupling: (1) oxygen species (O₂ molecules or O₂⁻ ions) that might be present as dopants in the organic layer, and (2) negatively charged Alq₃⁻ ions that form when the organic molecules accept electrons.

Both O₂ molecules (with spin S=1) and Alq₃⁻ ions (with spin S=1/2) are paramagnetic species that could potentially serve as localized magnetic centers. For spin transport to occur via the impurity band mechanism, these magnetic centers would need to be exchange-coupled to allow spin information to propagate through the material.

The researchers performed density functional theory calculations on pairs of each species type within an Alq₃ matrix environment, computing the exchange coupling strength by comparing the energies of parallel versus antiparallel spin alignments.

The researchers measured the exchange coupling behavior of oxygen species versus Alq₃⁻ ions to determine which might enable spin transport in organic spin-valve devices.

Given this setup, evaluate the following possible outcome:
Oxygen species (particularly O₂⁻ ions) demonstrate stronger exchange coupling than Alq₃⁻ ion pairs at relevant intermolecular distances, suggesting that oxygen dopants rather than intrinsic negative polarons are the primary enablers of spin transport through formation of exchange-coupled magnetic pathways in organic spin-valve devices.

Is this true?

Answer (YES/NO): NO